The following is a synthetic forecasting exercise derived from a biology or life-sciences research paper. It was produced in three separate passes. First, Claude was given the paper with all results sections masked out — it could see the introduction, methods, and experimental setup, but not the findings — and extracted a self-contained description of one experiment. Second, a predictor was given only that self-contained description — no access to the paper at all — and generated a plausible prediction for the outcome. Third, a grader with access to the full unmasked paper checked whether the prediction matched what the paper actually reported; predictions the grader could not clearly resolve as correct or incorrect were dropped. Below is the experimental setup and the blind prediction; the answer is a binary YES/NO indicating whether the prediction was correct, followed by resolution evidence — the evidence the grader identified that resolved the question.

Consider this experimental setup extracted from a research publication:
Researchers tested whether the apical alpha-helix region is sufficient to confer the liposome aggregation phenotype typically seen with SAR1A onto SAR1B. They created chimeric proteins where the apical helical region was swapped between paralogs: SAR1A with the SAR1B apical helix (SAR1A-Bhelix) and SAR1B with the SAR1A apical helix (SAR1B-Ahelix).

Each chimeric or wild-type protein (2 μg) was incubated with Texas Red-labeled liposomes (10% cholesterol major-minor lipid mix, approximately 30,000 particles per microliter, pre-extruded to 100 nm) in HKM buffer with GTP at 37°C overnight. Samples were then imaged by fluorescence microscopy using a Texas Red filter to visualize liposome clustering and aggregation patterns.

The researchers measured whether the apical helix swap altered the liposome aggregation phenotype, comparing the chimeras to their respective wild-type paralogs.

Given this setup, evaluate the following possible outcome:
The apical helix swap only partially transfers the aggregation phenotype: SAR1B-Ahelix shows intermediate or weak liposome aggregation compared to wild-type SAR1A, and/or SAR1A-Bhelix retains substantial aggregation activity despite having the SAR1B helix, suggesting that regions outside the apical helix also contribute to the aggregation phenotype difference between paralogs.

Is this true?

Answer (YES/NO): NO